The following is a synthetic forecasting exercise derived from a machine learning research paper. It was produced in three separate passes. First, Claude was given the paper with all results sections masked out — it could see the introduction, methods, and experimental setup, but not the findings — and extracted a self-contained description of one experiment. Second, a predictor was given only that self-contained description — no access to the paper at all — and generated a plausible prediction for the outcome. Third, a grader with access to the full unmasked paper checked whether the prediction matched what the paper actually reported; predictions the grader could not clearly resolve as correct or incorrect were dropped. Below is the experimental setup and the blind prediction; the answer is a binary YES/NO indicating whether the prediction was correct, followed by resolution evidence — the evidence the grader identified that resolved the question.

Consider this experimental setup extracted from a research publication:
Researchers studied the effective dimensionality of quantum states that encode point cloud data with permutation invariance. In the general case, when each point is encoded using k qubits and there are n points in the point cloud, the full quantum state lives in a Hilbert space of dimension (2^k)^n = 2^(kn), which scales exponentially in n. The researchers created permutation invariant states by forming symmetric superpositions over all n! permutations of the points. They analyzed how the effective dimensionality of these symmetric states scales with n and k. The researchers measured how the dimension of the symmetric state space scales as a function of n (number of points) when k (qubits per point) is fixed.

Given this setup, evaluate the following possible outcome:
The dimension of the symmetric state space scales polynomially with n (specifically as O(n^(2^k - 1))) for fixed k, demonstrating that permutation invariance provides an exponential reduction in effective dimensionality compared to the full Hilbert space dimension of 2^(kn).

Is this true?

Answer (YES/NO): YES